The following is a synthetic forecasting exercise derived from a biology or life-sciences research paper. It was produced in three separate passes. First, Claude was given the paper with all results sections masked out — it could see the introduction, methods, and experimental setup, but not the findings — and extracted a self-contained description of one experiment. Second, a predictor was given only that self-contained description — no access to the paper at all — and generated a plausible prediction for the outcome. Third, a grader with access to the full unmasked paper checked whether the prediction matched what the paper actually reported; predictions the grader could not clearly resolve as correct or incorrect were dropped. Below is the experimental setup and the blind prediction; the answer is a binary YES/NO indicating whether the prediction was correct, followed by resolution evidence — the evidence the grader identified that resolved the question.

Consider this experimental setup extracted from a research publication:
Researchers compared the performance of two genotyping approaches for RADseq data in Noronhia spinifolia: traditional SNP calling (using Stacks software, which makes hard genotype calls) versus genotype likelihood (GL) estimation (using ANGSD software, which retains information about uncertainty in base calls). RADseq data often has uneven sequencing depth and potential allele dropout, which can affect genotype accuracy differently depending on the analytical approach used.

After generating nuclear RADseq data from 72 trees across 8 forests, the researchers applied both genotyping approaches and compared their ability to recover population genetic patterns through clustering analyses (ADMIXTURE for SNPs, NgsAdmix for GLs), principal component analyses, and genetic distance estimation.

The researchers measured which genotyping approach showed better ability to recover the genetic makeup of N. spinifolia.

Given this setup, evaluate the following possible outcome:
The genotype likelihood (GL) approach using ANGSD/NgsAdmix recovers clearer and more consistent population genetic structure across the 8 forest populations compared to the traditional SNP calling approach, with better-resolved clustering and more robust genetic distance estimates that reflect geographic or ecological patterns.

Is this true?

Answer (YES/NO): YES